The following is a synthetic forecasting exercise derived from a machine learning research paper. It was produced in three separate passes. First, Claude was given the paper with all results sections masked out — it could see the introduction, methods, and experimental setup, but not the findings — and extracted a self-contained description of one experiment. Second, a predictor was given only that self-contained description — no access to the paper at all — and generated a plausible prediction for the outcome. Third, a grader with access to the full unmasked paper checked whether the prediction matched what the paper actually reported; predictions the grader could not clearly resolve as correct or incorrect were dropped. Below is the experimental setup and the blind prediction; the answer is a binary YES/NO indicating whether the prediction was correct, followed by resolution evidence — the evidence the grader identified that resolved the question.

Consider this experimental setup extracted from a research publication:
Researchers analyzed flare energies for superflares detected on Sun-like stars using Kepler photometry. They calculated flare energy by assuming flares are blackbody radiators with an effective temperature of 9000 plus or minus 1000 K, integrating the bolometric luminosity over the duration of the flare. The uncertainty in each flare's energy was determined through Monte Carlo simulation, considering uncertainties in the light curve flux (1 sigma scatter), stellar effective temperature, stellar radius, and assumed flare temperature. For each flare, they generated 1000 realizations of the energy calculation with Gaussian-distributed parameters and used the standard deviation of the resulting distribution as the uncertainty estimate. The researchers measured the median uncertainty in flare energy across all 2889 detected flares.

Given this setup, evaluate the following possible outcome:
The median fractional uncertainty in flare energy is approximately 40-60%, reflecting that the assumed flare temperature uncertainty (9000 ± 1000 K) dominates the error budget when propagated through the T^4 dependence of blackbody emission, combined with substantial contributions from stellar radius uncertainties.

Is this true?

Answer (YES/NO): NO